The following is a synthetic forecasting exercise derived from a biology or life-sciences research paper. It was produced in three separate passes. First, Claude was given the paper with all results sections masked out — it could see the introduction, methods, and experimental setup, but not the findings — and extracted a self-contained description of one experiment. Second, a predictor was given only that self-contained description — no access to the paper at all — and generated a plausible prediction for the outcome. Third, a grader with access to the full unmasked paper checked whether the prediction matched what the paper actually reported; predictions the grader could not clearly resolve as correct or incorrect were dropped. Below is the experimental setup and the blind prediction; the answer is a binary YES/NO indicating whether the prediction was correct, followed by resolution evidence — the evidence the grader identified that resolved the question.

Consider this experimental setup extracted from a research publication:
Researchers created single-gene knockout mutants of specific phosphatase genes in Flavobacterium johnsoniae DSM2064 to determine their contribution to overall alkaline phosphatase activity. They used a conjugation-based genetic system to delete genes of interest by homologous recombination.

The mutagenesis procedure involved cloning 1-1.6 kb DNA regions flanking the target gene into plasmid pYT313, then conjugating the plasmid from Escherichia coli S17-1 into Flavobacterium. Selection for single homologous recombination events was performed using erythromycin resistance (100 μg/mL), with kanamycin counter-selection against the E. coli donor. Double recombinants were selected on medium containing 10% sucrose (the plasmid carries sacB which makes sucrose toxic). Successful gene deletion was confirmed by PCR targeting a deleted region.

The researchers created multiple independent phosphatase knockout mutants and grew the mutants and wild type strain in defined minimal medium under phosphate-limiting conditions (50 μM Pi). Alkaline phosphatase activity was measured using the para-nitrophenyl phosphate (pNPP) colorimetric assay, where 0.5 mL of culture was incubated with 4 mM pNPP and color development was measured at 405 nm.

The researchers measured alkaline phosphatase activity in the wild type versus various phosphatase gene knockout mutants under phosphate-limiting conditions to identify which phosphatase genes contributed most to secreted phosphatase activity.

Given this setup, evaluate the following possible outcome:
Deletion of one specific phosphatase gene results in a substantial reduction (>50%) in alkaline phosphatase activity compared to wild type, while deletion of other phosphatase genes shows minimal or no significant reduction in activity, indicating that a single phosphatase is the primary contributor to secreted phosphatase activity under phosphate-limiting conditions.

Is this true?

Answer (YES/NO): NO